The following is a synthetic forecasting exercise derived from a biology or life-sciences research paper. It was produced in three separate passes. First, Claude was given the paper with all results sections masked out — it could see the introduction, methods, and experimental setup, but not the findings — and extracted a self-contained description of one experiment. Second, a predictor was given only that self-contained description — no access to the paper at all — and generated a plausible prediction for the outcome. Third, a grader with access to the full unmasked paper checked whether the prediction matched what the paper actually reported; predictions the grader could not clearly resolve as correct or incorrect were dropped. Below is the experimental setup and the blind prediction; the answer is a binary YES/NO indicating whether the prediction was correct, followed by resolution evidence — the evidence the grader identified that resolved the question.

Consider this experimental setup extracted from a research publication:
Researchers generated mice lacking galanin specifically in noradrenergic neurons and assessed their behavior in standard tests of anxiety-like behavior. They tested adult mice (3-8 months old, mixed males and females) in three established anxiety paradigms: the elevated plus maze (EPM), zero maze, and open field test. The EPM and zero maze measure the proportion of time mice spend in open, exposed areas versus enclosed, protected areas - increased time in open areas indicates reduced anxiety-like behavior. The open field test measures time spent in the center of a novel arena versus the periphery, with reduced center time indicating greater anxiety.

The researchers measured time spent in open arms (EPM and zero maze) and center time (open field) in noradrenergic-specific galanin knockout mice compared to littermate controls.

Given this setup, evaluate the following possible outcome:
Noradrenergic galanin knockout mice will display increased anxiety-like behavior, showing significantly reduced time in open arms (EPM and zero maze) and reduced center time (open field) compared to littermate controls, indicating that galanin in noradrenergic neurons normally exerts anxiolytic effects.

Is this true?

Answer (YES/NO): NO